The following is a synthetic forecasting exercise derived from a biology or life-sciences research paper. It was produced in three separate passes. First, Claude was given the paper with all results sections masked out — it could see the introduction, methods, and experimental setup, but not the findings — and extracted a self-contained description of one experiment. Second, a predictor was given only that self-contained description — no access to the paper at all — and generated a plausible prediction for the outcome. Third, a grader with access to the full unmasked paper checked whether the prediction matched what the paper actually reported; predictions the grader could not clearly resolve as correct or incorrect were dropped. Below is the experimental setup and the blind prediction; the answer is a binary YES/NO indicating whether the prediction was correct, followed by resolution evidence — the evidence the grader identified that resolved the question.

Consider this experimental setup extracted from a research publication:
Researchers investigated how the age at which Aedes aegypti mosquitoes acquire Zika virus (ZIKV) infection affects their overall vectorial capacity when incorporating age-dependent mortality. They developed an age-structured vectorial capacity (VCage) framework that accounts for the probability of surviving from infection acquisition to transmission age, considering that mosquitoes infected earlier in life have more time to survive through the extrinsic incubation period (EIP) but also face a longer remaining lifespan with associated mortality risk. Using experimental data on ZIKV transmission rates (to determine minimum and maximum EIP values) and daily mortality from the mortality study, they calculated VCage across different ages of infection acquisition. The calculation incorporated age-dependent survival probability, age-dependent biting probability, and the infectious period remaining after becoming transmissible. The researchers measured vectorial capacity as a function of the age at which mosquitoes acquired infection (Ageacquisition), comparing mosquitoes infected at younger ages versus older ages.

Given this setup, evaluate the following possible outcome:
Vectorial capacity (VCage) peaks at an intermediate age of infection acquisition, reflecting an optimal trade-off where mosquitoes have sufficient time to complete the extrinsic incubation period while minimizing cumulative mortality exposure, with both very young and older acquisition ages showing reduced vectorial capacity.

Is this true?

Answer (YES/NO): NO